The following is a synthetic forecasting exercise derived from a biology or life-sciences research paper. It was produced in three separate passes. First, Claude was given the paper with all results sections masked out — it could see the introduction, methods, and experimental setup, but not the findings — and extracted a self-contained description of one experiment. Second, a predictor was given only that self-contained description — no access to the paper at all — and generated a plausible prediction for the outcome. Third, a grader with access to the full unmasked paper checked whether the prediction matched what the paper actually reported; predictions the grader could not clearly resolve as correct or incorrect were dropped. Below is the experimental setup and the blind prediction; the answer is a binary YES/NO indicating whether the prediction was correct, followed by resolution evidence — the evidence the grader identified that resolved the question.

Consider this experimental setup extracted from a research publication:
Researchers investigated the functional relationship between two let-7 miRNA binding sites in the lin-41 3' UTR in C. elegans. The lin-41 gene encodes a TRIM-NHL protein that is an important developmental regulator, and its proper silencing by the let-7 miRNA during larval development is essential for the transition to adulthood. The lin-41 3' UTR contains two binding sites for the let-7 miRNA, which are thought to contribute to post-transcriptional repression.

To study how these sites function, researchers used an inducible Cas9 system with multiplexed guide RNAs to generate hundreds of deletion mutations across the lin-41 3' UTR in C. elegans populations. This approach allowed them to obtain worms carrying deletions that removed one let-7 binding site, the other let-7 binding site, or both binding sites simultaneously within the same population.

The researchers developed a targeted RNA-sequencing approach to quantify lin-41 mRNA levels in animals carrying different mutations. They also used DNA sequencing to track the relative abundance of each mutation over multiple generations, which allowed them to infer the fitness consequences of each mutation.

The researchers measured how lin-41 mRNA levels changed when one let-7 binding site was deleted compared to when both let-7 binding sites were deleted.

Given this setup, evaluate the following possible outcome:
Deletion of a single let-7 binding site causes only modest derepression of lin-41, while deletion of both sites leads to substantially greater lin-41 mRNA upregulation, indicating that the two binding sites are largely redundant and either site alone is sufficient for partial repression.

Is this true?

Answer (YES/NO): NO